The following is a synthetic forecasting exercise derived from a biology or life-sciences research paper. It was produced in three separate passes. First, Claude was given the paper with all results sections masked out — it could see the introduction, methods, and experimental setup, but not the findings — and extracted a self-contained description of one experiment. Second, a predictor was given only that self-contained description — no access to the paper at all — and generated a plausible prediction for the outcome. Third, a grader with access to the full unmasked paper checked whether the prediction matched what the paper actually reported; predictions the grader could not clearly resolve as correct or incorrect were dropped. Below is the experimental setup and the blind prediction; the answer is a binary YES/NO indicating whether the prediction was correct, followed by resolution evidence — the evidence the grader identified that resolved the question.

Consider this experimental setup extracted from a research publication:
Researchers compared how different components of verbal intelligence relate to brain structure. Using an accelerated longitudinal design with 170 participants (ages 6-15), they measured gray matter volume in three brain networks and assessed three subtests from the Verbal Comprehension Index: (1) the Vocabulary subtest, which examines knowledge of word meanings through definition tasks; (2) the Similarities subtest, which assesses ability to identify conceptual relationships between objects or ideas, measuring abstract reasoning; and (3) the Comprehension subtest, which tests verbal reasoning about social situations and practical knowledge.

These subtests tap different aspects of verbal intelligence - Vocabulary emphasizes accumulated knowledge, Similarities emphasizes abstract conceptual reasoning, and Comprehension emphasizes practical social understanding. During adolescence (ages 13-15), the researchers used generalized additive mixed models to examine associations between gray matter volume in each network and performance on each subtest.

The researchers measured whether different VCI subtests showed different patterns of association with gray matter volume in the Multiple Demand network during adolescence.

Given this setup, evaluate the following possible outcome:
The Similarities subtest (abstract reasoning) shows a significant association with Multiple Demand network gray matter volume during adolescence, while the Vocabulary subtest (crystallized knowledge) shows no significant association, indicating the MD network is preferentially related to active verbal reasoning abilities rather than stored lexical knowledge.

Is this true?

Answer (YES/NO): NO